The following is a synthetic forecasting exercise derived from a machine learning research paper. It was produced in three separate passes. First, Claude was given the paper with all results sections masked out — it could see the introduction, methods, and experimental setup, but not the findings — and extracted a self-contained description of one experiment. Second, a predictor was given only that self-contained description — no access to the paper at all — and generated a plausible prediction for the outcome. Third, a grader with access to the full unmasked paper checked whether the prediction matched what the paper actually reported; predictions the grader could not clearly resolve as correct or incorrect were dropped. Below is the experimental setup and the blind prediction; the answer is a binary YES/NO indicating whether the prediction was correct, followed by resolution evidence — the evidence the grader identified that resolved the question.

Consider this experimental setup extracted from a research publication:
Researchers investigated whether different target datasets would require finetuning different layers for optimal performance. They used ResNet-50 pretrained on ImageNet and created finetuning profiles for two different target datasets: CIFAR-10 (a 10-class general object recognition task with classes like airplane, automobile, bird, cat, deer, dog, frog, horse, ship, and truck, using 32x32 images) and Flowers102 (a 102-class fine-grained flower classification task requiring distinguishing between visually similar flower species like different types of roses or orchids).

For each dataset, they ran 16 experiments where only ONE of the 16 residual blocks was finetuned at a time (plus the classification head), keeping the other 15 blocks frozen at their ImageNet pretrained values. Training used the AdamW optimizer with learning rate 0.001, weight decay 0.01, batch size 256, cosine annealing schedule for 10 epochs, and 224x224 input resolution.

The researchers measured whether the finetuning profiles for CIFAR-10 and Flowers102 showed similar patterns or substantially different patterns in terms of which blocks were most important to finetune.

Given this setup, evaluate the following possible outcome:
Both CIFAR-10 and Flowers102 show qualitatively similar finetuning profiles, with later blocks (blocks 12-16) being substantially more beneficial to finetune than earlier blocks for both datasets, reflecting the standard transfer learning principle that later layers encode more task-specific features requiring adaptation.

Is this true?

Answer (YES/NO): NO